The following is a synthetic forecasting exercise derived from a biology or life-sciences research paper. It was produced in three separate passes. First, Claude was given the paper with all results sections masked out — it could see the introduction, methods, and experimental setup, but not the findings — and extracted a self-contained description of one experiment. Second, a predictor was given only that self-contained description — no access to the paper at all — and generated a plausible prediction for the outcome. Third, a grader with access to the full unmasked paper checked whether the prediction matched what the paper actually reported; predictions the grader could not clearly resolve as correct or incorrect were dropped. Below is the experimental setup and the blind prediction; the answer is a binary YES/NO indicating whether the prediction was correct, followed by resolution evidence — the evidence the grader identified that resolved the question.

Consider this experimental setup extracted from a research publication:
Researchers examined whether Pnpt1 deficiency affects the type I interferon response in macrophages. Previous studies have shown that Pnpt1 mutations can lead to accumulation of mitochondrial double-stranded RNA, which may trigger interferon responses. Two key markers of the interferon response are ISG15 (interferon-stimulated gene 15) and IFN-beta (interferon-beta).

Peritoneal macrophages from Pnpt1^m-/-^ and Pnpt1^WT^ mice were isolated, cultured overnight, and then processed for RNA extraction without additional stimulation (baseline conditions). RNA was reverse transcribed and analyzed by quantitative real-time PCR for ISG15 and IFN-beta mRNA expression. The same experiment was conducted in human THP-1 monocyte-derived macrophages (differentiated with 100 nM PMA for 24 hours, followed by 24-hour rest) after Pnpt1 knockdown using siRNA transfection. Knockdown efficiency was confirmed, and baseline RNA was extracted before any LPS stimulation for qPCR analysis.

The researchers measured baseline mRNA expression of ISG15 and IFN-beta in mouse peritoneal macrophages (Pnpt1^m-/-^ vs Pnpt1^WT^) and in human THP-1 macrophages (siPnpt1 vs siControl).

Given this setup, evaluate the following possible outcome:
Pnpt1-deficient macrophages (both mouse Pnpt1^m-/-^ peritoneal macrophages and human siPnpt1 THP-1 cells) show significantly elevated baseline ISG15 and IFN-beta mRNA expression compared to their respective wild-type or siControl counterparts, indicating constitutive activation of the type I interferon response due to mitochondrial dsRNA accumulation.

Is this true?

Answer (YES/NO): NO